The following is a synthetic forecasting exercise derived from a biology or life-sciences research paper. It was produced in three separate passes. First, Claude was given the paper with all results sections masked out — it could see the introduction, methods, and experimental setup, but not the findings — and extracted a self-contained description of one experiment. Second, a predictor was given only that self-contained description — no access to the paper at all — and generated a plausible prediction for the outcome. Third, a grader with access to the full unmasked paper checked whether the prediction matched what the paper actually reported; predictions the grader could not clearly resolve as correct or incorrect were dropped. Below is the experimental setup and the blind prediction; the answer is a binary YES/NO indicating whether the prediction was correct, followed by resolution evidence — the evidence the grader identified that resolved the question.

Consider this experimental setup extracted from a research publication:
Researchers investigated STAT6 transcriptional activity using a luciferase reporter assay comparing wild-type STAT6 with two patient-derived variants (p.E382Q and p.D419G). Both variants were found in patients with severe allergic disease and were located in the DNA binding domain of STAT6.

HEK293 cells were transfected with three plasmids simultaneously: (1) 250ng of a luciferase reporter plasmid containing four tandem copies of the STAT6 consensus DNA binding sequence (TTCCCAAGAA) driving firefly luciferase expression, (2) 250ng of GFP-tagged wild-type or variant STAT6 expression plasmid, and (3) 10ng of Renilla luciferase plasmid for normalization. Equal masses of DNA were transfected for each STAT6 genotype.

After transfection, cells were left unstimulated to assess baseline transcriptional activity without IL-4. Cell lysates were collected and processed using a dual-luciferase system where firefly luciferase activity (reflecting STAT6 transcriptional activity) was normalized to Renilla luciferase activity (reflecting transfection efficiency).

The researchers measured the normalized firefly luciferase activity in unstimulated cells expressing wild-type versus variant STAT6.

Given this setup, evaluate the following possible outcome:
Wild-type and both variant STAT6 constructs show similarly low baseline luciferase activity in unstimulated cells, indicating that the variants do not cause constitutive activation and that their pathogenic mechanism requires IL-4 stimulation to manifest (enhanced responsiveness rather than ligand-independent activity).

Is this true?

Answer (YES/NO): NO